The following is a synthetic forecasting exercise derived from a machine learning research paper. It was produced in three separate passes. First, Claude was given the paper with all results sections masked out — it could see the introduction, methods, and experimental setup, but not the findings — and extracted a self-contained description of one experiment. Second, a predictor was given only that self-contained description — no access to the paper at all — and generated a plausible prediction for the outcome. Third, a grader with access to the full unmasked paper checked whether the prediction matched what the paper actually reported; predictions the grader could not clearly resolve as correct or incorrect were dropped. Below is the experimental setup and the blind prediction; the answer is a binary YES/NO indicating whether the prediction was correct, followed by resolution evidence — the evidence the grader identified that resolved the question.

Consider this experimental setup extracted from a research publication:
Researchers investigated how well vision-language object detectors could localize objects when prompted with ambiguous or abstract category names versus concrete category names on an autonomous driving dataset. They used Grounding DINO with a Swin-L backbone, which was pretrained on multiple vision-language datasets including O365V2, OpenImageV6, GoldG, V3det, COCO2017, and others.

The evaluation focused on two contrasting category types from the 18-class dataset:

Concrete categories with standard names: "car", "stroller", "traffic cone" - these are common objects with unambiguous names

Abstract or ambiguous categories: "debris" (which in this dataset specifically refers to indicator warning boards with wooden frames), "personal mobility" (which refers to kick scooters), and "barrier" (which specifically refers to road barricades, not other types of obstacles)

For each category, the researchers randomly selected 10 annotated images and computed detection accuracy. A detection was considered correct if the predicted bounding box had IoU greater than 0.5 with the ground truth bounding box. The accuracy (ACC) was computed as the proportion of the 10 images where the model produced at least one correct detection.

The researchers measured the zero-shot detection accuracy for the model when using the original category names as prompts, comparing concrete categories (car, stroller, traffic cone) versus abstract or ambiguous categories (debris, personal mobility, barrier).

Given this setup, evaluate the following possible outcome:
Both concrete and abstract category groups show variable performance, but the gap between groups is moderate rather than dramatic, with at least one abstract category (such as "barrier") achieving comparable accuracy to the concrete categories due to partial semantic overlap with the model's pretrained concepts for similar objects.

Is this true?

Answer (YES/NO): NO